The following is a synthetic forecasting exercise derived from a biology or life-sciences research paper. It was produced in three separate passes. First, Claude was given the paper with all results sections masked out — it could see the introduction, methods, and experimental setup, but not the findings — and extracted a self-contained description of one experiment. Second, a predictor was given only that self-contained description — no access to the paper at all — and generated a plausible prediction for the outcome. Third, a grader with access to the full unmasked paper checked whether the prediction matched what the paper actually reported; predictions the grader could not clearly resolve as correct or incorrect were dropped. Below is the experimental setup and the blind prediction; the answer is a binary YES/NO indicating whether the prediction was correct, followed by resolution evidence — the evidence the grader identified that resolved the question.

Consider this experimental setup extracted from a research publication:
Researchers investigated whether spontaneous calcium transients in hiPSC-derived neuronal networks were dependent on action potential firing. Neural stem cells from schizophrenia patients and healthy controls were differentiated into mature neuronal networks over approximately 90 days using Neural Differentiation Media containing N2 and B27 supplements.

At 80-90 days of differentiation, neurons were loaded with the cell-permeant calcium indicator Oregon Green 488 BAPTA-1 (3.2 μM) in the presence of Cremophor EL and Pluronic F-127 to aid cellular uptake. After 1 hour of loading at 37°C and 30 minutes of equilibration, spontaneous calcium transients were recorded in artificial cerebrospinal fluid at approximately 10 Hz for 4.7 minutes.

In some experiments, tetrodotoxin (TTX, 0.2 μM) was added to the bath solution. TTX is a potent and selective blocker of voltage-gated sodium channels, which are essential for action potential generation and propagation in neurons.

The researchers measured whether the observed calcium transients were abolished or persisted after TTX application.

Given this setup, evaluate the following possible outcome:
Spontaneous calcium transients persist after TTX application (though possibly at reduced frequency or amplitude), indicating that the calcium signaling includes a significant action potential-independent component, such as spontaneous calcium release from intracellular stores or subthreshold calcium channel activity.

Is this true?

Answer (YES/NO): NO